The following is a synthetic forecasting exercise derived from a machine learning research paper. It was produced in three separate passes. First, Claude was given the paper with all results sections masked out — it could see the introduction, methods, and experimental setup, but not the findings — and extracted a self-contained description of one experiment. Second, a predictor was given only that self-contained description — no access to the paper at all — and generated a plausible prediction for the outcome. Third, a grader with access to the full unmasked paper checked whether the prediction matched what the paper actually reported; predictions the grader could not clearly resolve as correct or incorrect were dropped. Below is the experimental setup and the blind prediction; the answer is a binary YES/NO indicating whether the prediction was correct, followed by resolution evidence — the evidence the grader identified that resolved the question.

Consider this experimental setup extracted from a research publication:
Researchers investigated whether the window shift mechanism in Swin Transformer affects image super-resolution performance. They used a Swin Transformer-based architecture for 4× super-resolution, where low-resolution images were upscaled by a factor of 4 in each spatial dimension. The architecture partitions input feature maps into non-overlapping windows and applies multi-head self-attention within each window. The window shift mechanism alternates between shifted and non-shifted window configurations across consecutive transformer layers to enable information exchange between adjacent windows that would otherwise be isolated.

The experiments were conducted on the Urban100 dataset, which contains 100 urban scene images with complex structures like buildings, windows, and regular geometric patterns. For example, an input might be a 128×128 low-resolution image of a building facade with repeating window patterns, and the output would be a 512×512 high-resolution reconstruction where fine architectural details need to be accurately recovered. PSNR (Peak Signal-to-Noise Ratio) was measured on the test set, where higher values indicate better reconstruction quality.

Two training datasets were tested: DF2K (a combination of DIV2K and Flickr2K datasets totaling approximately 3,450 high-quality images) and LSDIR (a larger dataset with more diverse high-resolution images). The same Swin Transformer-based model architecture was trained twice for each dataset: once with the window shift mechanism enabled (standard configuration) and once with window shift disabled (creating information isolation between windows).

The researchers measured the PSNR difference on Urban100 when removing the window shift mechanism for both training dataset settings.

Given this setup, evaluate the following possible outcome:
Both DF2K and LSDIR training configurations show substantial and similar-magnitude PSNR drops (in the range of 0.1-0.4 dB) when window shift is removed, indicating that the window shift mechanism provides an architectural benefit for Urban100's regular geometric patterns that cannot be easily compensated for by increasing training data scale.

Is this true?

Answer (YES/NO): NO